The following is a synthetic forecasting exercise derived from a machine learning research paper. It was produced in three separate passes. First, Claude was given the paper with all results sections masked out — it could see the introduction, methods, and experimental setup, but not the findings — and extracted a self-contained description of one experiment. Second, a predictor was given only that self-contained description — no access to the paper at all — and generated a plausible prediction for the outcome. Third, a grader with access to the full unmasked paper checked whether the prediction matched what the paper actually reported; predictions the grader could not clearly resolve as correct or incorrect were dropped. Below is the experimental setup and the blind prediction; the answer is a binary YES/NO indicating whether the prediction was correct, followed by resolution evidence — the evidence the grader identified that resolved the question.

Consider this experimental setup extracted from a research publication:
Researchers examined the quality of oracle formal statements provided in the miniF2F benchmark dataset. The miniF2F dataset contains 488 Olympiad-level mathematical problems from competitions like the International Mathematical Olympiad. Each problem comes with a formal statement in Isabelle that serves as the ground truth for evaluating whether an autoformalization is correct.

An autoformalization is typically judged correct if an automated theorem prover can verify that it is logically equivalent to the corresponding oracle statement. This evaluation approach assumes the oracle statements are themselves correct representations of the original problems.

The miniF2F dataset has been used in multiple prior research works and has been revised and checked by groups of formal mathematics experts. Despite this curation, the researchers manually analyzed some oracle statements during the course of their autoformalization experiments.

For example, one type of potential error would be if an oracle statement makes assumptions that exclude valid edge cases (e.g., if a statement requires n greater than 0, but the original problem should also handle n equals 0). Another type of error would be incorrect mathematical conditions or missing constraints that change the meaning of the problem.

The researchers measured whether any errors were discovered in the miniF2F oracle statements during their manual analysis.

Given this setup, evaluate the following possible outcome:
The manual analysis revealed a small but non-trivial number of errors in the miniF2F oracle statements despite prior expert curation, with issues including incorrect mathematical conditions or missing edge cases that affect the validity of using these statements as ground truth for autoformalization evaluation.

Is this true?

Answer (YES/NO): YES